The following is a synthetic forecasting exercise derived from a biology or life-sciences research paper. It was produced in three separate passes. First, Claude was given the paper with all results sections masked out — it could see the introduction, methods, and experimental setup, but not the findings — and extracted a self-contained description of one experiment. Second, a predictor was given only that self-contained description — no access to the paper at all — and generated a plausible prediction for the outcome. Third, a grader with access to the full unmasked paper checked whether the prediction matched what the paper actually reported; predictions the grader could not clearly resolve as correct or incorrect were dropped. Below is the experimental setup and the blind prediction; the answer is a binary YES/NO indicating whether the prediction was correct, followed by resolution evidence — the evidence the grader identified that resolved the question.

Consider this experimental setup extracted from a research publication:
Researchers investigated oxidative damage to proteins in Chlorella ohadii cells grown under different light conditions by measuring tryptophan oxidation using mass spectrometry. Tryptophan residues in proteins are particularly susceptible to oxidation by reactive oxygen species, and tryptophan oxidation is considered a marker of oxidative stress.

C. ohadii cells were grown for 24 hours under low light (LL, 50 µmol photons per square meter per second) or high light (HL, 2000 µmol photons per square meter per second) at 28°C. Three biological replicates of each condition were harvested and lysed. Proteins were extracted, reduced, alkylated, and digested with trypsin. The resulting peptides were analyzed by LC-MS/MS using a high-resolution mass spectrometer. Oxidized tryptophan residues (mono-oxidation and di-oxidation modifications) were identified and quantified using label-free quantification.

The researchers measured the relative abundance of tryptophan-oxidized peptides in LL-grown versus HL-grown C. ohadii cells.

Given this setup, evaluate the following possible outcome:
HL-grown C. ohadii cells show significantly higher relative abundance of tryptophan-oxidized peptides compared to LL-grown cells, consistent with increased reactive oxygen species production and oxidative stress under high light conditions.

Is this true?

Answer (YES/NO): NO